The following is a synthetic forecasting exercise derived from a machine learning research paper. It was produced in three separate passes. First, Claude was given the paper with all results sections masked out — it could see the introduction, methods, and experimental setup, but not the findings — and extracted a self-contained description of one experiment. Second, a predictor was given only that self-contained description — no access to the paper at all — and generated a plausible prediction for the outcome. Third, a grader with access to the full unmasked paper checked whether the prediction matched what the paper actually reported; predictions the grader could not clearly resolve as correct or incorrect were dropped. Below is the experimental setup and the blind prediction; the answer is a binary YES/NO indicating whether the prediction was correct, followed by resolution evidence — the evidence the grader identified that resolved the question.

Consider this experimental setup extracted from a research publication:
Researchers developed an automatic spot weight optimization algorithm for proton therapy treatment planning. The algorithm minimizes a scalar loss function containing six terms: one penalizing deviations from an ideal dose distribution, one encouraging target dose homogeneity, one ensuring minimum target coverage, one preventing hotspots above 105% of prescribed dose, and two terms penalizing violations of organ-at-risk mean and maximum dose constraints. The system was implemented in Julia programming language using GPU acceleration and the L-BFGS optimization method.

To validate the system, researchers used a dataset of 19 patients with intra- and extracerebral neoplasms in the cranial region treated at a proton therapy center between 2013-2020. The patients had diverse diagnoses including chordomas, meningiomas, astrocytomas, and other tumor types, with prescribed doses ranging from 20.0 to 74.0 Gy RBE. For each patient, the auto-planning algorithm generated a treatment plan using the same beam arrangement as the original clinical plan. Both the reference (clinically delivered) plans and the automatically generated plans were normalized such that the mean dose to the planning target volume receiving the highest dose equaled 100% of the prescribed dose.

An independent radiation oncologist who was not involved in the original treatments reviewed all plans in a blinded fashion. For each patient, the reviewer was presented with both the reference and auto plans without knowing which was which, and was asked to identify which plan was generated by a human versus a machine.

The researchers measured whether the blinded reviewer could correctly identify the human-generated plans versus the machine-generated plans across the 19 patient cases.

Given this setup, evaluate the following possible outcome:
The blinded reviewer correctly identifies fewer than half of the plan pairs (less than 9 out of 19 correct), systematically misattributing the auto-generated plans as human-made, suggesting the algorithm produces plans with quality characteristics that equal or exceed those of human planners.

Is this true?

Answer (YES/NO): NO